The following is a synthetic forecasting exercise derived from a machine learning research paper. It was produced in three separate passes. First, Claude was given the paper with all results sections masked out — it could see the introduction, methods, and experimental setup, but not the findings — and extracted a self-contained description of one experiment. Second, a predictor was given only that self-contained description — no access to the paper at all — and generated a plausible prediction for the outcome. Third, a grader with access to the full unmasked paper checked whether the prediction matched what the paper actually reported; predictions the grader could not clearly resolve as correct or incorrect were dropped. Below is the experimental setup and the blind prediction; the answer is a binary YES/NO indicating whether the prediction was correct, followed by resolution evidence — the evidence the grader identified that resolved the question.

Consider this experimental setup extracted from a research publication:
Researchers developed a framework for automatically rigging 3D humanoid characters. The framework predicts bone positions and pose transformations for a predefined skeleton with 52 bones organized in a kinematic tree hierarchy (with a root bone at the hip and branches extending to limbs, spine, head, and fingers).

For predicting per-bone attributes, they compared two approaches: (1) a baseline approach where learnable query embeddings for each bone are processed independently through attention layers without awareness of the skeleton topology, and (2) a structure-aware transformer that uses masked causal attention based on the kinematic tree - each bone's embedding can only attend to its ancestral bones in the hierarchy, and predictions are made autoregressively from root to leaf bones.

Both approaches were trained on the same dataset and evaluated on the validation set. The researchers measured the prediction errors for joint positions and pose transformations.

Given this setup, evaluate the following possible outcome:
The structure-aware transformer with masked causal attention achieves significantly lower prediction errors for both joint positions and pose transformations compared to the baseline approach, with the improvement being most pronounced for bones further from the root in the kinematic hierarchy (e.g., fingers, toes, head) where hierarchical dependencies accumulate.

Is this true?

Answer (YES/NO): NO